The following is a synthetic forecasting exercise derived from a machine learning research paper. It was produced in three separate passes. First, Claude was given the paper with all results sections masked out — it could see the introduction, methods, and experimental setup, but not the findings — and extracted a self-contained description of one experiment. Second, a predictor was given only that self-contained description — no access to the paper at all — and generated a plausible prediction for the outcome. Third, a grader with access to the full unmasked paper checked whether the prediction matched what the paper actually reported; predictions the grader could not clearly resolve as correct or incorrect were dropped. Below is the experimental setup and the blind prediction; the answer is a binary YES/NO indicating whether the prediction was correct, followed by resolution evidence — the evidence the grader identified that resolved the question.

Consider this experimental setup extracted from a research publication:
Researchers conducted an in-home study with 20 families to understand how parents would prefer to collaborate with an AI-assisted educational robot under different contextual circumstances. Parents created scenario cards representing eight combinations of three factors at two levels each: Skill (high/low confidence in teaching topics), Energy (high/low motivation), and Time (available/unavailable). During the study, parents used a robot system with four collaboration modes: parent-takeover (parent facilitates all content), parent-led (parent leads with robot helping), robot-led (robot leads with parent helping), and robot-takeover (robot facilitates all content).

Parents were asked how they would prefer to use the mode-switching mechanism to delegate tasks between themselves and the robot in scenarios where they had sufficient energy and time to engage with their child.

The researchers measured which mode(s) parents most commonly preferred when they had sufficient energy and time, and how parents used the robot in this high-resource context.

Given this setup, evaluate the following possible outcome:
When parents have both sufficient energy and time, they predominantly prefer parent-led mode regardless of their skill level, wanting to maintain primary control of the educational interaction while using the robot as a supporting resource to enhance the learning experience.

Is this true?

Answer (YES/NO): NO